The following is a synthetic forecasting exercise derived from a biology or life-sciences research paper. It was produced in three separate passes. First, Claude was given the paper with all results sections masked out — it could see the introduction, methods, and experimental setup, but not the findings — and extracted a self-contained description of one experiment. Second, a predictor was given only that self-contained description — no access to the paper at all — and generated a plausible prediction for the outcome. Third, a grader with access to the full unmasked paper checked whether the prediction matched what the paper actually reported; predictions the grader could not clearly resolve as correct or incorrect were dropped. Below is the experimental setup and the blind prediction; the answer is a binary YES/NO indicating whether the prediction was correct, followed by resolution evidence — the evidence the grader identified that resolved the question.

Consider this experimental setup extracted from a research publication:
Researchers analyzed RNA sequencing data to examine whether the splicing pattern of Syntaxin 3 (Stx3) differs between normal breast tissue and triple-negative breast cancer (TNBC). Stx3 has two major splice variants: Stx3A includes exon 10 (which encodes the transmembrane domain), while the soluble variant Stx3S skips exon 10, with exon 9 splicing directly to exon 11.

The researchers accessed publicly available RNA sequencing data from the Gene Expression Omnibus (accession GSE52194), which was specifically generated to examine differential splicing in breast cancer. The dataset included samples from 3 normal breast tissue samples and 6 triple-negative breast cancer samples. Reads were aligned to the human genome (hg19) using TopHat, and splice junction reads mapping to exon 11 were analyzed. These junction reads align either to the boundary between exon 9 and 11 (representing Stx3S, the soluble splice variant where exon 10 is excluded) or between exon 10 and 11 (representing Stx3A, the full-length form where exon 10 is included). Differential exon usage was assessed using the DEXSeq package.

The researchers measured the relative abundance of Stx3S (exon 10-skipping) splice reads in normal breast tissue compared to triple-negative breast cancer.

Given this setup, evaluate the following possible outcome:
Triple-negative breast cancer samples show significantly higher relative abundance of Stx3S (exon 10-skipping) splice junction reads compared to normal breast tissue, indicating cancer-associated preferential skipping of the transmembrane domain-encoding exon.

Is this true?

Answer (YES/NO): NO